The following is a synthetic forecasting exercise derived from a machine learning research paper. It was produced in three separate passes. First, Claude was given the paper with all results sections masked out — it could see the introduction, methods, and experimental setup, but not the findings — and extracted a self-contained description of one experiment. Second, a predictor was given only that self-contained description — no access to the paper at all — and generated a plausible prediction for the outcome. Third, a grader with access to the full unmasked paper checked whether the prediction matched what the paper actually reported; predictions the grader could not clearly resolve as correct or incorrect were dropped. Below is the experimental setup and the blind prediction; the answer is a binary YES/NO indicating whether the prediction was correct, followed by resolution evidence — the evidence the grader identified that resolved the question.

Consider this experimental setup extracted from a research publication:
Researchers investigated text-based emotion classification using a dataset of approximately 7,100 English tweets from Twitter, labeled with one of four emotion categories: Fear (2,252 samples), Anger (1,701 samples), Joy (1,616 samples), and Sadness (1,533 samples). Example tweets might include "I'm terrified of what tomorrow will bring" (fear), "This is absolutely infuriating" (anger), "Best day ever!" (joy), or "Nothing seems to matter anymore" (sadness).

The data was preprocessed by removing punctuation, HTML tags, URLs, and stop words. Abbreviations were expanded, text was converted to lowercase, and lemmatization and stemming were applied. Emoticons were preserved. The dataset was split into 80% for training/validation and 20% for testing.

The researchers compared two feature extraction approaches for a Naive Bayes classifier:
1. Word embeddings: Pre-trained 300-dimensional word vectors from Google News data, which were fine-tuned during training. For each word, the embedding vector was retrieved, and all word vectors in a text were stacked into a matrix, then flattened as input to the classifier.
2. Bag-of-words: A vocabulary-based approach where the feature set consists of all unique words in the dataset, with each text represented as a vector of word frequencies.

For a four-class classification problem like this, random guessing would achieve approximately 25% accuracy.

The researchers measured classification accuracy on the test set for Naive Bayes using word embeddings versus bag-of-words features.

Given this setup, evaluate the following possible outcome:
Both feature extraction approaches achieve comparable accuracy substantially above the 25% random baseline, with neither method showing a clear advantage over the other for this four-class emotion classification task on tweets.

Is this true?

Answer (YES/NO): NO